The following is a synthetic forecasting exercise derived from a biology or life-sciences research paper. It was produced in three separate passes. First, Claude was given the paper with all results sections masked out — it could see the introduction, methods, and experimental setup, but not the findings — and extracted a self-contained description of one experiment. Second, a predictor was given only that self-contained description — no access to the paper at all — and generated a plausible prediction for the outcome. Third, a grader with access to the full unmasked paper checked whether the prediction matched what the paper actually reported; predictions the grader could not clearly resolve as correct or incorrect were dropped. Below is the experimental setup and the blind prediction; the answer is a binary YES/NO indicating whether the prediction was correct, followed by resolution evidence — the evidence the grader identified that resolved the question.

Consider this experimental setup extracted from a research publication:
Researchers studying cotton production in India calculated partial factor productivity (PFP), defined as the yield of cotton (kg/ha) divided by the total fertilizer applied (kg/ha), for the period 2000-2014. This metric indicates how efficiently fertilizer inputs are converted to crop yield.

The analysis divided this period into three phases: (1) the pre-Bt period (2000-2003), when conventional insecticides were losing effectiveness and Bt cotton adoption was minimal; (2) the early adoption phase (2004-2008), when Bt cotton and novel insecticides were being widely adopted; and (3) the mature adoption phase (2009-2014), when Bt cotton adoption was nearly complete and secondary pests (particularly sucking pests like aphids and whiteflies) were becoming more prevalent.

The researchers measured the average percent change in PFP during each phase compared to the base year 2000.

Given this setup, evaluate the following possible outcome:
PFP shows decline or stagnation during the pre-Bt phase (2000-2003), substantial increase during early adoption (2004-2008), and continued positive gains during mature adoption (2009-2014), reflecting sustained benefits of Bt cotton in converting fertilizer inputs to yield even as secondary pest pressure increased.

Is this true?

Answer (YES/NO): NO